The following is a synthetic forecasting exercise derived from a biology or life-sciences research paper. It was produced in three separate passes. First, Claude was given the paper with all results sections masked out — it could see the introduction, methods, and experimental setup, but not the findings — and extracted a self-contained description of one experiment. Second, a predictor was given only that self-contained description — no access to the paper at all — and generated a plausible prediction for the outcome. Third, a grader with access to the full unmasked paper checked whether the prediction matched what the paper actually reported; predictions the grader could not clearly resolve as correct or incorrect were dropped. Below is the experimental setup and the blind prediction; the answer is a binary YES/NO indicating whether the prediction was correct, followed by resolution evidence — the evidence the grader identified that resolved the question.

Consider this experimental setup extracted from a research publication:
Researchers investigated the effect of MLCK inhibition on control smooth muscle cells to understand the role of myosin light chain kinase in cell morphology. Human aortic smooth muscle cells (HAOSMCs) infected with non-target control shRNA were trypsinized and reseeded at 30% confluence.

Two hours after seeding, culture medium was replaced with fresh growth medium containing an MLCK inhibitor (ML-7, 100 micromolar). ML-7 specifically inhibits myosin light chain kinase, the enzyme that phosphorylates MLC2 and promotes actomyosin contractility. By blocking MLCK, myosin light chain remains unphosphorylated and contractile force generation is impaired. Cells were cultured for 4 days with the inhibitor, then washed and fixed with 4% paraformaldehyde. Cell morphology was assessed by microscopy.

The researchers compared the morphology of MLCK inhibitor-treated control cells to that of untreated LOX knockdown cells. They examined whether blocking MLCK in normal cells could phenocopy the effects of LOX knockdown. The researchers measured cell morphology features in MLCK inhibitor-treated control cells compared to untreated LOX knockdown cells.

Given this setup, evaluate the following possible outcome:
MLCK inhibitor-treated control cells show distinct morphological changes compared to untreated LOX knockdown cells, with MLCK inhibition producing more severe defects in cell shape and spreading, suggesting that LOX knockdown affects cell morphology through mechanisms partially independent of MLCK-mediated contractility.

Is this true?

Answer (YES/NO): NO